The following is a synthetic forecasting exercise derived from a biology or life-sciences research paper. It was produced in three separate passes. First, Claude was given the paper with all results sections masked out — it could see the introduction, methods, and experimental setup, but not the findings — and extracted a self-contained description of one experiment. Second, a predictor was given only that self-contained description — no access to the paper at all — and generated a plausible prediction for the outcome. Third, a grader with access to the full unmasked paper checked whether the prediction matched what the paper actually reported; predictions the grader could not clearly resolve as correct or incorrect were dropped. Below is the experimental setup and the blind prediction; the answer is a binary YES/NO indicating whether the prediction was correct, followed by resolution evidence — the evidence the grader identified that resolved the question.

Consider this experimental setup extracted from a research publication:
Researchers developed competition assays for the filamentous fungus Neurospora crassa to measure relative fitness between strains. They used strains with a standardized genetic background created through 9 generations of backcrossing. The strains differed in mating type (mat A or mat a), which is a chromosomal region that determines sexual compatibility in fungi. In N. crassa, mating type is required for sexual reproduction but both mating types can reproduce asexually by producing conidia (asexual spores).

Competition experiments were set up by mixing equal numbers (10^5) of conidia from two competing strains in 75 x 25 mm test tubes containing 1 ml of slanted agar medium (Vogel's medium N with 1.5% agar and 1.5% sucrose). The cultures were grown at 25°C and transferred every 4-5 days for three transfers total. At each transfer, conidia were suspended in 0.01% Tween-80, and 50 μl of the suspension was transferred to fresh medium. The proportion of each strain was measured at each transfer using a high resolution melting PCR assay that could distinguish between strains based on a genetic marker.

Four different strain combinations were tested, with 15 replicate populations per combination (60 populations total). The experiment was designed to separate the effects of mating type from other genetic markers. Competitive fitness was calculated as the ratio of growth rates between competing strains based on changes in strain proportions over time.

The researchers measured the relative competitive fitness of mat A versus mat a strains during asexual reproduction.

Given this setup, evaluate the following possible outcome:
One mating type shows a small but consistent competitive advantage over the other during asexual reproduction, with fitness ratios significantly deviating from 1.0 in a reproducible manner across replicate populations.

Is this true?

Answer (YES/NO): NO